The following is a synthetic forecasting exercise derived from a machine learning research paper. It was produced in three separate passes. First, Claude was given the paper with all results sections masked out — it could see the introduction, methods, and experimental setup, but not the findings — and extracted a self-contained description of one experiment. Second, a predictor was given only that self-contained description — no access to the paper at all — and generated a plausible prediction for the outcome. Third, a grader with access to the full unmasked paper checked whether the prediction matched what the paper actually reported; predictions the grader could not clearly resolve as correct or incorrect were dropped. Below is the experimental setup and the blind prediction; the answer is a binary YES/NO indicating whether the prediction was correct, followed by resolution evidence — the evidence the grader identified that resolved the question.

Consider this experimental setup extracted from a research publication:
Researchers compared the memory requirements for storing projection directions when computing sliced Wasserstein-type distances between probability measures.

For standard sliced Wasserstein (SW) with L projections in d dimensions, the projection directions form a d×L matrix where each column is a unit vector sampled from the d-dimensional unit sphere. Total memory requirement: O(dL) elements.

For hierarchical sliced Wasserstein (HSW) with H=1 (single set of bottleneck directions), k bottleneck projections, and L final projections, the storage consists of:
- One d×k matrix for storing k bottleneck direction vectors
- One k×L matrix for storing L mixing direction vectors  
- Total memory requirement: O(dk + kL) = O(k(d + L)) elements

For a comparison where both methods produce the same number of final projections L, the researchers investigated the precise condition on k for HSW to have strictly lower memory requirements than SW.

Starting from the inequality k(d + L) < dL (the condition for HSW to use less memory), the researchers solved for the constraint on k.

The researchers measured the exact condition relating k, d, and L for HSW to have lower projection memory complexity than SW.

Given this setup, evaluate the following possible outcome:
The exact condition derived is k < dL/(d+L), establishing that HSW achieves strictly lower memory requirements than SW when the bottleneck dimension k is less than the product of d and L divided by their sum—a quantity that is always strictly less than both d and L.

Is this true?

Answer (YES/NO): NO